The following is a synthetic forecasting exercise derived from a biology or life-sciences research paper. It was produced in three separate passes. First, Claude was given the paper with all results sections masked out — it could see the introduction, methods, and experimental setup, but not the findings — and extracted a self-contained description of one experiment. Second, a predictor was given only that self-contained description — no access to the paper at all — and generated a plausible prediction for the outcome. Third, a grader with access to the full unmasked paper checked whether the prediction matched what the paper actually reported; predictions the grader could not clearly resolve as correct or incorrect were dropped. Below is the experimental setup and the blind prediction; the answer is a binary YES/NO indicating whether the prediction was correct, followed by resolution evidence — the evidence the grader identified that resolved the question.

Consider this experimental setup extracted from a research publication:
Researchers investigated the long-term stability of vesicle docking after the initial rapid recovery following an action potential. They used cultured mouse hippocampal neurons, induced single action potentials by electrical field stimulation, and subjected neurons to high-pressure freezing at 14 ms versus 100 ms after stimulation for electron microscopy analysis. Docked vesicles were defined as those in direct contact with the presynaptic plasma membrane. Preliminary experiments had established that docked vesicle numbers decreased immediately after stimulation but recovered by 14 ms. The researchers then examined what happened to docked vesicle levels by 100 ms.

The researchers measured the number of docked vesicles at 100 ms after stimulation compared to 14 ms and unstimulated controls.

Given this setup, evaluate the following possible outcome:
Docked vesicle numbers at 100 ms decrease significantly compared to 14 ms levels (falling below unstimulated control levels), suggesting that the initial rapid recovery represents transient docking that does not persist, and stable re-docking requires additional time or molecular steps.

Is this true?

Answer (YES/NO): YES